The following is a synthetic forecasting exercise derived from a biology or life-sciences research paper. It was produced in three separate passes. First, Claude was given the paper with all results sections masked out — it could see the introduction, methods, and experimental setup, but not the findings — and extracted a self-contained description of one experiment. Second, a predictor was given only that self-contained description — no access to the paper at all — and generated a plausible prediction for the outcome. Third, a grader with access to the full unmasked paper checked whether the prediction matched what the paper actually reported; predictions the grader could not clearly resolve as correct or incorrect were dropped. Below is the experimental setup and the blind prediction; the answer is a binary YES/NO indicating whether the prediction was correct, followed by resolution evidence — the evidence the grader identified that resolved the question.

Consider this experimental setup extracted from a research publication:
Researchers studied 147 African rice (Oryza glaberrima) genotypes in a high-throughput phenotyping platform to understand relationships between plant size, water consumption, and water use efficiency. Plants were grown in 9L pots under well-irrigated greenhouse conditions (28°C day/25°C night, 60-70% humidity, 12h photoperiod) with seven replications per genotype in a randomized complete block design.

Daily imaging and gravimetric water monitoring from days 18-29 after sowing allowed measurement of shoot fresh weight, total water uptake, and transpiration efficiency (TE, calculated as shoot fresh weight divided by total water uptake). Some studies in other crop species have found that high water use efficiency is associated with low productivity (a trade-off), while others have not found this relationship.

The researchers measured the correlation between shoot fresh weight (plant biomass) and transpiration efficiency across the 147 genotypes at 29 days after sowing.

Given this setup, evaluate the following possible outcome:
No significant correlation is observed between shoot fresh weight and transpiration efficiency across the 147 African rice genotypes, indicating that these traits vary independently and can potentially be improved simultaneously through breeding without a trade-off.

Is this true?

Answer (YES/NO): NO